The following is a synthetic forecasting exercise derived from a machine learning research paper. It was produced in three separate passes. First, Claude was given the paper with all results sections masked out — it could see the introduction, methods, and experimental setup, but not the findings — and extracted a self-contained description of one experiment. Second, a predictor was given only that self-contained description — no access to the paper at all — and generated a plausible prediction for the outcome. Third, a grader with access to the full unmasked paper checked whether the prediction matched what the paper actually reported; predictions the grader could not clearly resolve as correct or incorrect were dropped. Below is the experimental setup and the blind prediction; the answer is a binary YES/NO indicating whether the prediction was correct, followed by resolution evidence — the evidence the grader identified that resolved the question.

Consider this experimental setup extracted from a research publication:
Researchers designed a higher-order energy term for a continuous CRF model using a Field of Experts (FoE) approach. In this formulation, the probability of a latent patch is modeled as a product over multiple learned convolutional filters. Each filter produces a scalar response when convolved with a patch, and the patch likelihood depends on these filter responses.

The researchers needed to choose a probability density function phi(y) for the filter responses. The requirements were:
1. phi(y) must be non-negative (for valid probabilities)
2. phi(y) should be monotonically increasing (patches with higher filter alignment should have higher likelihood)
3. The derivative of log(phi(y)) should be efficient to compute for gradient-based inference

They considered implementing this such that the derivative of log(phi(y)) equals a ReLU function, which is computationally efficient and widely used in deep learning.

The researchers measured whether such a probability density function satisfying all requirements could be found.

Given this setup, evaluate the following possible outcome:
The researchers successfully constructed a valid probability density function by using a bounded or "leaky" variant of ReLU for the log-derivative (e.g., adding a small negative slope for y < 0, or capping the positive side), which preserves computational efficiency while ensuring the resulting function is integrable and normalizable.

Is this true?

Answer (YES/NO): NO